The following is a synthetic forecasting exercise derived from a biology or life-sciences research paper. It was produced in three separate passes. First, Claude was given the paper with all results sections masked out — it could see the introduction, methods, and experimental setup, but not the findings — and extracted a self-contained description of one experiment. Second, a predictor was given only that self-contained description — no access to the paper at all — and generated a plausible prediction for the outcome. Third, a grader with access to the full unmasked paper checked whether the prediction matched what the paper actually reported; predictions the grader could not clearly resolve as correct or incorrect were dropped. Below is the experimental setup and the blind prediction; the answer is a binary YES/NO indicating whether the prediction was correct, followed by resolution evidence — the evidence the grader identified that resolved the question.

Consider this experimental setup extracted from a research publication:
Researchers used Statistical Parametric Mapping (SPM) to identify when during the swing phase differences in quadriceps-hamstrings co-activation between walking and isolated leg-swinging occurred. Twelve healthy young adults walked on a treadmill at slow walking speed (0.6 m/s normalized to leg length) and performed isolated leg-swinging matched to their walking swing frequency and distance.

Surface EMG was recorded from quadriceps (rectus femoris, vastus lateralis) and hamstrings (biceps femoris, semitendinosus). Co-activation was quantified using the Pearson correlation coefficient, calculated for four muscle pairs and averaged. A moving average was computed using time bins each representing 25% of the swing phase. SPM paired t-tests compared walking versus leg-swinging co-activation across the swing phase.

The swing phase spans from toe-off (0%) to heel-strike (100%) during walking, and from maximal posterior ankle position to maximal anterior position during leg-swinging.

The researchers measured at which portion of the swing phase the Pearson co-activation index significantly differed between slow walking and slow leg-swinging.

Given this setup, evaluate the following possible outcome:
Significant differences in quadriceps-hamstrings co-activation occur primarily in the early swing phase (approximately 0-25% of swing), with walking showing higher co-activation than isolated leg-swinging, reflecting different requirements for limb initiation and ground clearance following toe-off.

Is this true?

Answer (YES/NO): NO